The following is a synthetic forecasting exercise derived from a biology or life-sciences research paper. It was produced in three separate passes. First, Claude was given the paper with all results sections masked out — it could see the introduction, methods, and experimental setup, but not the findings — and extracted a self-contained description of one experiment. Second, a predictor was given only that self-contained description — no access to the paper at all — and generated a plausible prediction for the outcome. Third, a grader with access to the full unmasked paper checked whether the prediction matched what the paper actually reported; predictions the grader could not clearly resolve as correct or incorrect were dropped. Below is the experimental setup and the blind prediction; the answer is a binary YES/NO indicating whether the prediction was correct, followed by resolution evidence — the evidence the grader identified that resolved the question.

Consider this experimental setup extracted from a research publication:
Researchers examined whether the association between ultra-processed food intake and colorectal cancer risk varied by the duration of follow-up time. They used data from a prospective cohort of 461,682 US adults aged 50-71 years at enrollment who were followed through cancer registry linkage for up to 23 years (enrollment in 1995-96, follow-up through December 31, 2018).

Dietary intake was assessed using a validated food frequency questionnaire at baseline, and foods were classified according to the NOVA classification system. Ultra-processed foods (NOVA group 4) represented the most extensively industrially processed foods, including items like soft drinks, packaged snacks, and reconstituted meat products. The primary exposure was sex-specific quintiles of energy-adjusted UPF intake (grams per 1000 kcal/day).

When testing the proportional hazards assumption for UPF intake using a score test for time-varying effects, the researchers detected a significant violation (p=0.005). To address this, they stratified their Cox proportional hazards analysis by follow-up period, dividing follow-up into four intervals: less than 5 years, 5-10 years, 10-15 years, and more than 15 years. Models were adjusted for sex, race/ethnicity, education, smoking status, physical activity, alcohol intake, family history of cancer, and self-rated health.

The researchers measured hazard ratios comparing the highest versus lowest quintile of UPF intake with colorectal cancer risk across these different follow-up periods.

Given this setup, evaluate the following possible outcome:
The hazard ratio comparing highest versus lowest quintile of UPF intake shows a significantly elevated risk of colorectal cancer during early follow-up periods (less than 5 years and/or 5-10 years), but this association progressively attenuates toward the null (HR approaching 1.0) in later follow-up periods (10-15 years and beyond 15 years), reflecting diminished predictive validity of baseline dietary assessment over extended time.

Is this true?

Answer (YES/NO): NO